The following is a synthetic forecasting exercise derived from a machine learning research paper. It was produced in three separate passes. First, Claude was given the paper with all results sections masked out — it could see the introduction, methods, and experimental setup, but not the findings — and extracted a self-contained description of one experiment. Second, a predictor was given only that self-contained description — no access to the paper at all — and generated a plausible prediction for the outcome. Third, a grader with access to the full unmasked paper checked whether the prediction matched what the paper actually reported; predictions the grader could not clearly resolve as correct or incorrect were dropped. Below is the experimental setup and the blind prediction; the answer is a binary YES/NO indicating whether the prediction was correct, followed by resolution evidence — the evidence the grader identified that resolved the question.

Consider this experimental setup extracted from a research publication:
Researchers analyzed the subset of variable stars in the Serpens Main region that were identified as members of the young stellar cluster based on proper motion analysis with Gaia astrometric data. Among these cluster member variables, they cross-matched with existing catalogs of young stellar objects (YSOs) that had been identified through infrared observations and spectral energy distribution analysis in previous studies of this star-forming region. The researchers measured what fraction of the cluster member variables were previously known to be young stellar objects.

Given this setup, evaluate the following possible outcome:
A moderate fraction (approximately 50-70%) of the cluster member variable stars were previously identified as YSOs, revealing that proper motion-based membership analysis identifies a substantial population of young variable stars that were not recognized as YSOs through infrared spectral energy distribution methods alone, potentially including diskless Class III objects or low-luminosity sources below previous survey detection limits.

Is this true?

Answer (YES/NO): YES